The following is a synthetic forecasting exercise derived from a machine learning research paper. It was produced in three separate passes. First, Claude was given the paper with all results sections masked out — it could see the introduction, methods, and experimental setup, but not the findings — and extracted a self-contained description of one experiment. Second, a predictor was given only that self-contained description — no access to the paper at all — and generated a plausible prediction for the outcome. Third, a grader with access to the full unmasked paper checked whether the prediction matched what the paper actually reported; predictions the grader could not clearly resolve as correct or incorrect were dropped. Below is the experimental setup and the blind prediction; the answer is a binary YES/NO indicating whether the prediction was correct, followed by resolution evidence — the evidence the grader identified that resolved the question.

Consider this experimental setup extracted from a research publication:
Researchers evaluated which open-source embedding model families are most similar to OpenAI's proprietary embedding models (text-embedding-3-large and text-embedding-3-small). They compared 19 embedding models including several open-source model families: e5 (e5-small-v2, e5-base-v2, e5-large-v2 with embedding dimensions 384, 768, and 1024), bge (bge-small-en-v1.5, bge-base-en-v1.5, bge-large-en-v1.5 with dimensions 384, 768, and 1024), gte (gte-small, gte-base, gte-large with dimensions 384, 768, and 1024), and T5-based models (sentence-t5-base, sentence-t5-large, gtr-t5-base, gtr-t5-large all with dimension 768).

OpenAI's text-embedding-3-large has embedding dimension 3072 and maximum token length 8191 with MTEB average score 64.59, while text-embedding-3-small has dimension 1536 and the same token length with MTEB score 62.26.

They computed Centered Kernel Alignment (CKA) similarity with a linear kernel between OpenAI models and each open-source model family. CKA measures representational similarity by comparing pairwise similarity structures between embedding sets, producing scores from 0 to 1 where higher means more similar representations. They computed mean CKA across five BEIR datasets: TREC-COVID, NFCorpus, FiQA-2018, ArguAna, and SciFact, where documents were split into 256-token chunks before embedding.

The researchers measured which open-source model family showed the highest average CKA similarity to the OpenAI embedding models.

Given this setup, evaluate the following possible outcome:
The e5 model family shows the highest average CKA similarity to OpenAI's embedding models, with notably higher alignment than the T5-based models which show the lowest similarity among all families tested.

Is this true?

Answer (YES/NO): NO